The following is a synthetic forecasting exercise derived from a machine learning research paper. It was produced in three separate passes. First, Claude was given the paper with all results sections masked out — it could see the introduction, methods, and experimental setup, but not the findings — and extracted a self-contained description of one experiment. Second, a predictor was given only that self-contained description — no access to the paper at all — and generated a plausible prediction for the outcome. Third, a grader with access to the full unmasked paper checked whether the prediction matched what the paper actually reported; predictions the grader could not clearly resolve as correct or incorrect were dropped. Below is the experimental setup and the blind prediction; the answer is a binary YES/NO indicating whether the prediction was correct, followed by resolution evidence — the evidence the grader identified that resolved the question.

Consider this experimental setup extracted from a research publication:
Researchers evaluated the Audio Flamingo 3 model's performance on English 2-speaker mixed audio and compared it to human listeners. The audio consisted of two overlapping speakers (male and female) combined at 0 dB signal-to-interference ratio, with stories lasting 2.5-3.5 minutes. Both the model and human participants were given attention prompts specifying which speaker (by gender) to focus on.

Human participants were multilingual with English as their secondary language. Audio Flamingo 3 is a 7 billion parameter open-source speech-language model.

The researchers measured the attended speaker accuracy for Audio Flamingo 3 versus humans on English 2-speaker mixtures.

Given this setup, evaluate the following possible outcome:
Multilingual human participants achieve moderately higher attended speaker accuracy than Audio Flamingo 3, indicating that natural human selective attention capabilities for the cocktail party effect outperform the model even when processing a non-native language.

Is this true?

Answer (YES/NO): NO